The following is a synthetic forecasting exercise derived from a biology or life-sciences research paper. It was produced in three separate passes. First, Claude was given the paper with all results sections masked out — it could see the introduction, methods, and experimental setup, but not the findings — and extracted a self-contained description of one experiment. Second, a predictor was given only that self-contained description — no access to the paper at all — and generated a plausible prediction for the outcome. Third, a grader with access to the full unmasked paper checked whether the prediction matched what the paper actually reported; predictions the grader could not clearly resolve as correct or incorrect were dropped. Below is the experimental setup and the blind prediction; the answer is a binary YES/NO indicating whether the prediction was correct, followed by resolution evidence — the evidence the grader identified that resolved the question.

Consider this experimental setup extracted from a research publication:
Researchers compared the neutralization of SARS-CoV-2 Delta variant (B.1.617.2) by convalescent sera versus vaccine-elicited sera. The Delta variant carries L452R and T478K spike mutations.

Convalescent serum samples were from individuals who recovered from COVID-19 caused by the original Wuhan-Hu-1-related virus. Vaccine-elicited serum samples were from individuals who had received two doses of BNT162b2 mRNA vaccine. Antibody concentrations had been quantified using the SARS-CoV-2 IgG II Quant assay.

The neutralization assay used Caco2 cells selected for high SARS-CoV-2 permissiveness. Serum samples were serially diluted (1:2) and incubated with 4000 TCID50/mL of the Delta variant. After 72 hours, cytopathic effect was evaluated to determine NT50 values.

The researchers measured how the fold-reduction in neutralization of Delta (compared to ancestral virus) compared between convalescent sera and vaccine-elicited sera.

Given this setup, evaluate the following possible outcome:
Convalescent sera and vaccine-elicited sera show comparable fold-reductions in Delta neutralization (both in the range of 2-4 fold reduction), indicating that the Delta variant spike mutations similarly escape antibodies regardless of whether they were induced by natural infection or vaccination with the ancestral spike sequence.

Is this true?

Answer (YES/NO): NO